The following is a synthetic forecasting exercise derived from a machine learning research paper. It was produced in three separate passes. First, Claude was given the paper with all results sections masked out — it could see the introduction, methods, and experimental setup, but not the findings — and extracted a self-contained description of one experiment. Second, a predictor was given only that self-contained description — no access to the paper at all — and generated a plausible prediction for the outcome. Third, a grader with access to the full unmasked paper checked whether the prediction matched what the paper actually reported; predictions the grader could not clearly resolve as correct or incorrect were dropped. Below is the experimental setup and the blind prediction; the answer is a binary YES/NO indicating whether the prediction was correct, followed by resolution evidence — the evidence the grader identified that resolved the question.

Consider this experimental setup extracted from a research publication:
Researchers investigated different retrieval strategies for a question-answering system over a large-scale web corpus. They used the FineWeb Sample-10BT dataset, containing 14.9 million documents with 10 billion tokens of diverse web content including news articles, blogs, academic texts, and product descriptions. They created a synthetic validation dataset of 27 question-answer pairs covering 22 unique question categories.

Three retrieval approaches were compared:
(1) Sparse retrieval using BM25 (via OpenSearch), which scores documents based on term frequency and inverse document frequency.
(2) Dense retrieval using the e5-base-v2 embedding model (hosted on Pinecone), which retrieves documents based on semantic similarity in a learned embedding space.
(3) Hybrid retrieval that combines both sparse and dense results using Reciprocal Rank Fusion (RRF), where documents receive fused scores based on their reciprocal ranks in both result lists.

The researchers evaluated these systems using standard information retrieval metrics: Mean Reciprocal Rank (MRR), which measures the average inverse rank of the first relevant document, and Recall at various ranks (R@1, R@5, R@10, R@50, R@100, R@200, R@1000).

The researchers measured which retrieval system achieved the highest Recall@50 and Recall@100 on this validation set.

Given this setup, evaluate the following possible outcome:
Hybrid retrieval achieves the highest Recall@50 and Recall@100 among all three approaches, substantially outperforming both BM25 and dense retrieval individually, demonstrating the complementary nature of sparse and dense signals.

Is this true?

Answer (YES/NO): YES